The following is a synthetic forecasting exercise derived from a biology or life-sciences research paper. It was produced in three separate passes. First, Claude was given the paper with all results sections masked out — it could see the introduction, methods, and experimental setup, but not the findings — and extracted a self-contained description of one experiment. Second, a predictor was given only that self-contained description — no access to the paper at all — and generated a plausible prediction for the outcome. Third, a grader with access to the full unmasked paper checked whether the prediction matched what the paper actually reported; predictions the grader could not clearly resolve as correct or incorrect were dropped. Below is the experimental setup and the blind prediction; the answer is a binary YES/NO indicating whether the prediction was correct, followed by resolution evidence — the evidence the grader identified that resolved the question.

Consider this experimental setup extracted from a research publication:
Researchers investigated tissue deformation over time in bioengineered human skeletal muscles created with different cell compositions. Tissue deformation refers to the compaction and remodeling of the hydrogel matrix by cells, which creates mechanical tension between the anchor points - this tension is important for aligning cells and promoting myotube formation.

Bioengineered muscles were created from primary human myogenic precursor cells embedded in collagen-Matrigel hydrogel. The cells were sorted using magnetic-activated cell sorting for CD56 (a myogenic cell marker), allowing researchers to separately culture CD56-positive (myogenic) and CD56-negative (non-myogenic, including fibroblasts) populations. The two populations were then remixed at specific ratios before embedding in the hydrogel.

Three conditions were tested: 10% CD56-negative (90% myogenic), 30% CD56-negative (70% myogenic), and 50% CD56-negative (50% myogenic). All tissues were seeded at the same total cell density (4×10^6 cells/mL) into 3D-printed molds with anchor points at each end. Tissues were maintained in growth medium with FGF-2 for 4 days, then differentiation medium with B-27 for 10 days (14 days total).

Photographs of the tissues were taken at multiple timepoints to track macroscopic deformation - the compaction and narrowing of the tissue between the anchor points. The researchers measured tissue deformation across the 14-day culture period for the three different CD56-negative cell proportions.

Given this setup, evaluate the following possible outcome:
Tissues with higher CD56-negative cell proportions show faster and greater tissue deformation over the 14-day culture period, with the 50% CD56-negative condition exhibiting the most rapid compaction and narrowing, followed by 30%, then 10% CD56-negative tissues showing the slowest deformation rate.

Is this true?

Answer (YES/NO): NO